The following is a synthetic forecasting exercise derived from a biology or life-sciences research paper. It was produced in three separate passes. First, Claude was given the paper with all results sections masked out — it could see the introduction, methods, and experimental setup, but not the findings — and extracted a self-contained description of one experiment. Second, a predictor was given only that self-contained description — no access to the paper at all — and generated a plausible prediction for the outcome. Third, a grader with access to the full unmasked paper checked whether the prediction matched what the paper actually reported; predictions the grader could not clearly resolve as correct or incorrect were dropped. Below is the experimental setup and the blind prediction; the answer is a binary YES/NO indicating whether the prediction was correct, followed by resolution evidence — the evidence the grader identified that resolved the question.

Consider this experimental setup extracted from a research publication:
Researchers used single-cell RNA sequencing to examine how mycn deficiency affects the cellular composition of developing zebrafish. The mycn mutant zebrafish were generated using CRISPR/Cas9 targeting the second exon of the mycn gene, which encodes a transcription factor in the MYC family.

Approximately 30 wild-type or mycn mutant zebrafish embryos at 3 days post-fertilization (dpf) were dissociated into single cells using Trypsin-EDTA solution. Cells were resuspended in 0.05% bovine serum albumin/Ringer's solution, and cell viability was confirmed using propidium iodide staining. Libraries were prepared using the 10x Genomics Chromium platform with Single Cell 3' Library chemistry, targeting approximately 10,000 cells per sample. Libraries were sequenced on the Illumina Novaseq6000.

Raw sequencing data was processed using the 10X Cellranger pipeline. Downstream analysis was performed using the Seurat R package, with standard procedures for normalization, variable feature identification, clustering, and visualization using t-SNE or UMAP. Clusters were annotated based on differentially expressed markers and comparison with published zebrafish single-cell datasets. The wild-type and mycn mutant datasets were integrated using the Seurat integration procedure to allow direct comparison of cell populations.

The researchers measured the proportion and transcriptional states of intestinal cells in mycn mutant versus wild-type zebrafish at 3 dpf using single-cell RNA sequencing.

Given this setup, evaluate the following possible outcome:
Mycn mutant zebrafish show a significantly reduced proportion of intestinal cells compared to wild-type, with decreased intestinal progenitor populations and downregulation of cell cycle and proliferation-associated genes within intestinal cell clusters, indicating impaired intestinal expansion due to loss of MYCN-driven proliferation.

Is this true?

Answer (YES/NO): NO